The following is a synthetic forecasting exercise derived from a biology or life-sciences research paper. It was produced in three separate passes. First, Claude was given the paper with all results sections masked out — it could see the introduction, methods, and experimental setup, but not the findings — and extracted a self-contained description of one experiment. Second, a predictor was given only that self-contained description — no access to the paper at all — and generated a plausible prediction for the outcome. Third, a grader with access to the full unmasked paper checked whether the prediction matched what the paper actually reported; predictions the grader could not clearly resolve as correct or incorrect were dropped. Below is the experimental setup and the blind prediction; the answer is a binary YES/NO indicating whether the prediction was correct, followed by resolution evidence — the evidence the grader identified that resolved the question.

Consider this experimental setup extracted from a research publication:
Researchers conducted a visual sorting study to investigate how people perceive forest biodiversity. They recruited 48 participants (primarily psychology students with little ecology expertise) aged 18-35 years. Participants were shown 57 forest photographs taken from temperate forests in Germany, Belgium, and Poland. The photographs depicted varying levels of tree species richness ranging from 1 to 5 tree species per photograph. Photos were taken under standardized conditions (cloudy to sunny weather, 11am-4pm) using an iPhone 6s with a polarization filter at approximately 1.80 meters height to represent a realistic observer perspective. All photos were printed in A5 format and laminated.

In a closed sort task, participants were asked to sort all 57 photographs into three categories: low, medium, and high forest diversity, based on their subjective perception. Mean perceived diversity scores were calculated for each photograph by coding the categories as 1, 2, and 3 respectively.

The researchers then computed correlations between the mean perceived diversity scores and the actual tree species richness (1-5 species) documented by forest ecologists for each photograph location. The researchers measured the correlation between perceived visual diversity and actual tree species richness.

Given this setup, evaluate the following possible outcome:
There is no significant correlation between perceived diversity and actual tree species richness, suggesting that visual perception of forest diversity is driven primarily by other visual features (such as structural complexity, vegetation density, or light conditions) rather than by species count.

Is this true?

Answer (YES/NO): NO